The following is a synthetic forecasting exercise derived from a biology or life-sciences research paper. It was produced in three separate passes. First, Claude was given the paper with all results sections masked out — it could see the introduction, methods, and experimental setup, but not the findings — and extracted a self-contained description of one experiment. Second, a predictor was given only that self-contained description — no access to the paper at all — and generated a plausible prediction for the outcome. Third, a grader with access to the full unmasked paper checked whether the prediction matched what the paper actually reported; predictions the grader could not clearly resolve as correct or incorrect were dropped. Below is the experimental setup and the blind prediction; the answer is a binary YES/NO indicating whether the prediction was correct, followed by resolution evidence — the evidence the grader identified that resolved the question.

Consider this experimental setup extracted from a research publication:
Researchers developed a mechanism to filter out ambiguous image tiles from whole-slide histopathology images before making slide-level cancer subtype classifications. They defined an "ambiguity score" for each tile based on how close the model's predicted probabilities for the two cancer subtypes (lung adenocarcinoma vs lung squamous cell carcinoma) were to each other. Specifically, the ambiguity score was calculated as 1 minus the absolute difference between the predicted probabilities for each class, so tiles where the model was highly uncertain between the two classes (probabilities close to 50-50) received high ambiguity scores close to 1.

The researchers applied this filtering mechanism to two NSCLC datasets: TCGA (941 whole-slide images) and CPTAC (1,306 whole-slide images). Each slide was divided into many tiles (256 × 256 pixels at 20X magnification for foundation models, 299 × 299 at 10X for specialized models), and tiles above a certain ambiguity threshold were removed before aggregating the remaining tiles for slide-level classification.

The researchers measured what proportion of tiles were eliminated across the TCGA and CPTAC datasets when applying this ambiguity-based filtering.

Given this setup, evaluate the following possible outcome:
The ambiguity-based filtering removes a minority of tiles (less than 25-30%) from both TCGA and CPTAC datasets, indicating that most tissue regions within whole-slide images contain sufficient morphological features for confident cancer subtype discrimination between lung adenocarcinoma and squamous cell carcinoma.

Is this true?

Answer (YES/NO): NO